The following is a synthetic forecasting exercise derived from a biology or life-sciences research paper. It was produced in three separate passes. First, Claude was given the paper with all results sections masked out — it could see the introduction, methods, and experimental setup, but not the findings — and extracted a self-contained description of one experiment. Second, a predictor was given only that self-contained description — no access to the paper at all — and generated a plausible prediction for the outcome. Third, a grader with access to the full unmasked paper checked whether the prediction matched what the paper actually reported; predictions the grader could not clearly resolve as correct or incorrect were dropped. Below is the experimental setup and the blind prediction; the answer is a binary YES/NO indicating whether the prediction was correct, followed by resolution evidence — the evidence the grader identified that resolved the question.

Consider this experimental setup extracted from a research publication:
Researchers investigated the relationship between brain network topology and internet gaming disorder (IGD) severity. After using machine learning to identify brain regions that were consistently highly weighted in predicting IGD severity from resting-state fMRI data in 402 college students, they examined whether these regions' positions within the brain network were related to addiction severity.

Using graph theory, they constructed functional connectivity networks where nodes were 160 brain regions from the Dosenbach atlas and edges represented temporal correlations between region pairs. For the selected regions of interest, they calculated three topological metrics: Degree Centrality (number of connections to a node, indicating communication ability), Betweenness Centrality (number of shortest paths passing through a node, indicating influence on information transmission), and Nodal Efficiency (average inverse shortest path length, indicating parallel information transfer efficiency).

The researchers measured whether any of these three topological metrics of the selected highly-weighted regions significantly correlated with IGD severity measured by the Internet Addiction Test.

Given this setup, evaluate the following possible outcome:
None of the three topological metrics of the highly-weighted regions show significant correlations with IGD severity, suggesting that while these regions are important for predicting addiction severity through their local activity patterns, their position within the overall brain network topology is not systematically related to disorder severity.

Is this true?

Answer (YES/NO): NO